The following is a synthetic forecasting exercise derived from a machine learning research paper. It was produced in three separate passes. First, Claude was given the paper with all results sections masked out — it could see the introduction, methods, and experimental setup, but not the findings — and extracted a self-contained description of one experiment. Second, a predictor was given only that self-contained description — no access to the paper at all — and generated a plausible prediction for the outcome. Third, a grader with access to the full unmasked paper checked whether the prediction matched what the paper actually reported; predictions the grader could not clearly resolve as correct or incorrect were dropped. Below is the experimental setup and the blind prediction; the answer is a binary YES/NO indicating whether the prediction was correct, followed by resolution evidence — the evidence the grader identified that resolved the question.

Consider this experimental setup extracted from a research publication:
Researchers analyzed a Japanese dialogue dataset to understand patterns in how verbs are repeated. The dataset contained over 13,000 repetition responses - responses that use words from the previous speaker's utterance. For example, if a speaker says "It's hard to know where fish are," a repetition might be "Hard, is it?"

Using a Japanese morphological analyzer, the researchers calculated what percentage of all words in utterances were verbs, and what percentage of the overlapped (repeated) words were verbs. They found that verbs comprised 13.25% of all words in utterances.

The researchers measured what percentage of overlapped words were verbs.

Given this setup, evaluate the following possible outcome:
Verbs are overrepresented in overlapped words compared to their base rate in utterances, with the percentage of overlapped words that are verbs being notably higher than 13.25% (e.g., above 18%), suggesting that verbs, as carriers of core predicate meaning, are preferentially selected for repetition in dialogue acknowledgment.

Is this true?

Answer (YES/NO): NO